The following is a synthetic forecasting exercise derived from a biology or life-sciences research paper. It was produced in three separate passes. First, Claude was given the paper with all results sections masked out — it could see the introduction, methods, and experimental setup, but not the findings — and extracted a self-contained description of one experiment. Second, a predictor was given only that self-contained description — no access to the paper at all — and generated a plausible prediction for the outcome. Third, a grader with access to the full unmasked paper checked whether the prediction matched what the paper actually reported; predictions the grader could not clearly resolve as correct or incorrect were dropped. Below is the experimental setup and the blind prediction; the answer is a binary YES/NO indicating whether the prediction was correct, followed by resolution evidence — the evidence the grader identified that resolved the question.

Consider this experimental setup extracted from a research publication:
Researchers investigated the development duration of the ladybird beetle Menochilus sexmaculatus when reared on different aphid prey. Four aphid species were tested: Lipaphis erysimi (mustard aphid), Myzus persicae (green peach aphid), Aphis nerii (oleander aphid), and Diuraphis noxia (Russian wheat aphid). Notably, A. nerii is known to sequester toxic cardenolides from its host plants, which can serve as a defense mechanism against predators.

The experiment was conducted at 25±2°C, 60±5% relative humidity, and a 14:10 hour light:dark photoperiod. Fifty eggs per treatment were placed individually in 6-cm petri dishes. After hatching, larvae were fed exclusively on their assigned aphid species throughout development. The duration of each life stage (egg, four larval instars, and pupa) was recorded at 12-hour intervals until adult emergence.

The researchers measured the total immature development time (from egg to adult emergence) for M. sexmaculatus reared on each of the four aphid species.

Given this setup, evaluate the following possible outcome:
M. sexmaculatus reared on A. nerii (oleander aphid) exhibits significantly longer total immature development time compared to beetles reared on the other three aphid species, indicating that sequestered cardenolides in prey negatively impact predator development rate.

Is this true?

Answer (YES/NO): NO